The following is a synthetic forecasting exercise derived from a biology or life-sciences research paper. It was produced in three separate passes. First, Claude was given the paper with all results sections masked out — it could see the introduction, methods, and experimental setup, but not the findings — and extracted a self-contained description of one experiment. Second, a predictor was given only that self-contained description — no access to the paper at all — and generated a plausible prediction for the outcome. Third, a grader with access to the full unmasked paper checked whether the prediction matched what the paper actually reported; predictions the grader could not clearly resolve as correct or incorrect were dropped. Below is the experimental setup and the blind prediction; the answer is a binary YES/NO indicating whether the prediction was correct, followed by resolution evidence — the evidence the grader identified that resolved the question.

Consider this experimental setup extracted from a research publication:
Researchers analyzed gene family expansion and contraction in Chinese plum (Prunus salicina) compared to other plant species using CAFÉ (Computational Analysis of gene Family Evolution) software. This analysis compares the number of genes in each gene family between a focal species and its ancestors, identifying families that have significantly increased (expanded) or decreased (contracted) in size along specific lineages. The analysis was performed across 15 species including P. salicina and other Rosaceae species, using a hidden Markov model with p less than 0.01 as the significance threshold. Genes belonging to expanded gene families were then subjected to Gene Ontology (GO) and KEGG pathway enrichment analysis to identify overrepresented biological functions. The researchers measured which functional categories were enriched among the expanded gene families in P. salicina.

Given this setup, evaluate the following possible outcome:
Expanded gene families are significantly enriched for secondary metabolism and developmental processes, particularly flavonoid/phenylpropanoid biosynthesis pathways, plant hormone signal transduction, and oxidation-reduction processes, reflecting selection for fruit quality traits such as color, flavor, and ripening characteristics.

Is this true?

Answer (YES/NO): NO